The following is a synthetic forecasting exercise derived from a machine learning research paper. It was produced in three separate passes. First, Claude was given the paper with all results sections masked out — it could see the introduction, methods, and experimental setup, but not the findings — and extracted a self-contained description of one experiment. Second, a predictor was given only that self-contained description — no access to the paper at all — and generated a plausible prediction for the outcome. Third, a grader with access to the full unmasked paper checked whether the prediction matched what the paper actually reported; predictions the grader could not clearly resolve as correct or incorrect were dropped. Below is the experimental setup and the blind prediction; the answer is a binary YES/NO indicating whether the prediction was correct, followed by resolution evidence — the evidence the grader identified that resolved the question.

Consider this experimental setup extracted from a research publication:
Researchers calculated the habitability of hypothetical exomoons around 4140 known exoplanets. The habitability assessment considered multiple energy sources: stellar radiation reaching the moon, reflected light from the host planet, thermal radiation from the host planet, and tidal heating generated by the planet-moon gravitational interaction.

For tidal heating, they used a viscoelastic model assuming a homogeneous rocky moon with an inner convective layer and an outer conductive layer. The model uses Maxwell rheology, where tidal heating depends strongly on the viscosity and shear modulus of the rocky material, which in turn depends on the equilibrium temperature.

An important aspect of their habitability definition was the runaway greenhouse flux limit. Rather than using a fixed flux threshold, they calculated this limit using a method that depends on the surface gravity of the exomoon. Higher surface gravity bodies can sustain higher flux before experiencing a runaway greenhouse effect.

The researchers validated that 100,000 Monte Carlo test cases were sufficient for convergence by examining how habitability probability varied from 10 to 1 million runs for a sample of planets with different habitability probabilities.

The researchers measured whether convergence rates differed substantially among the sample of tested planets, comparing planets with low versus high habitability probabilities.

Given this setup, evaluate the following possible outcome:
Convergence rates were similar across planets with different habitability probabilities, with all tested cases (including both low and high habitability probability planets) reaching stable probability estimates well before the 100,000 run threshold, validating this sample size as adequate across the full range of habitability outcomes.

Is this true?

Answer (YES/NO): YES